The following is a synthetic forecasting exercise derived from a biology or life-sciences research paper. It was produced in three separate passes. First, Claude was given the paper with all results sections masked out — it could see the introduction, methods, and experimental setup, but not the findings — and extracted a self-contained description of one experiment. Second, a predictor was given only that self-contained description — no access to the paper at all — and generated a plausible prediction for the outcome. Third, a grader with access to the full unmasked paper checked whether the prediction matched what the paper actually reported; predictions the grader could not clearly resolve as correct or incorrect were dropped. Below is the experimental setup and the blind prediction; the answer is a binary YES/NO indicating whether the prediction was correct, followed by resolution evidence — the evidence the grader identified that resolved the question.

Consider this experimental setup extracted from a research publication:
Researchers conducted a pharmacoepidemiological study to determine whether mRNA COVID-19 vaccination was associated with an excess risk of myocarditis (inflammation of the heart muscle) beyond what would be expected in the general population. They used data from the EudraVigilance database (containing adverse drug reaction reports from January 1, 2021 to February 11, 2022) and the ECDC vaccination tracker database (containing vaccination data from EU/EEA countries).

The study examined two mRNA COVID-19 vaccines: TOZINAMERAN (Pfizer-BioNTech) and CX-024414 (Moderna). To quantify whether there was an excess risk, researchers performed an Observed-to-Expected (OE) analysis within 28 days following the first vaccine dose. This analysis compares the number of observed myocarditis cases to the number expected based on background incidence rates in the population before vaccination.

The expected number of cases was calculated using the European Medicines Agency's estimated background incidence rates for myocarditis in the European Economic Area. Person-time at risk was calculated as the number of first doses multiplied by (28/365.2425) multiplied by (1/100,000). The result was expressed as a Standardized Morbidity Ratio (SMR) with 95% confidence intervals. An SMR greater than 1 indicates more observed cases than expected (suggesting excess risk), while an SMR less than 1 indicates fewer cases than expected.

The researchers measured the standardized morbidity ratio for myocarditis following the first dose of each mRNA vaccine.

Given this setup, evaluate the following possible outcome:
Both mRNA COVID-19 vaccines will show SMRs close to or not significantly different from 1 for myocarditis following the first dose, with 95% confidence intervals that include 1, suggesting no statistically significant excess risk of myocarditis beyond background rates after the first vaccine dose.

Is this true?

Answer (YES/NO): NO